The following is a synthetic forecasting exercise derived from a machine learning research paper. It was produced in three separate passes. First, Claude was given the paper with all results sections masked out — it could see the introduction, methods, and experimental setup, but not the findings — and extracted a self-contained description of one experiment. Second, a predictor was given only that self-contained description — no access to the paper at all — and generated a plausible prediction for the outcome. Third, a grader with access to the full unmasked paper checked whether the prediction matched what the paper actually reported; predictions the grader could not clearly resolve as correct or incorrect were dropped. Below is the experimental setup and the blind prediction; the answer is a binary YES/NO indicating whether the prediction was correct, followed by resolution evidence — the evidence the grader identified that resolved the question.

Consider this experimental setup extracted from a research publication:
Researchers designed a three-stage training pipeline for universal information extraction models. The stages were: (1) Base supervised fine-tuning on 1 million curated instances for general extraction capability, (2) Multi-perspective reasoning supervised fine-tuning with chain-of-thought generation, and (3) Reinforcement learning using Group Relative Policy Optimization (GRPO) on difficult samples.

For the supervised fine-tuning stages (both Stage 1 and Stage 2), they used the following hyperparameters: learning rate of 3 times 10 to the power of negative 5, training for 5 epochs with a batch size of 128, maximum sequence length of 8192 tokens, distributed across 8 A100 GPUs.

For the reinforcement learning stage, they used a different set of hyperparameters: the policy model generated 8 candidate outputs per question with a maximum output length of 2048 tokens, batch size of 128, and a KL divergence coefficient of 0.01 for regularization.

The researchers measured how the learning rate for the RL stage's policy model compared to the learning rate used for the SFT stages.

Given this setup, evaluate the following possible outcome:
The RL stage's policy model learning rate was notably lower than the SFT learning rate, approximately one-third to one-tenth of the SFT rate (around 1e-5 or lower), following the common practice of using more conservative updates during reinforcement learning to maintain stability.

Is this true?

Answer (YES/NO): NO